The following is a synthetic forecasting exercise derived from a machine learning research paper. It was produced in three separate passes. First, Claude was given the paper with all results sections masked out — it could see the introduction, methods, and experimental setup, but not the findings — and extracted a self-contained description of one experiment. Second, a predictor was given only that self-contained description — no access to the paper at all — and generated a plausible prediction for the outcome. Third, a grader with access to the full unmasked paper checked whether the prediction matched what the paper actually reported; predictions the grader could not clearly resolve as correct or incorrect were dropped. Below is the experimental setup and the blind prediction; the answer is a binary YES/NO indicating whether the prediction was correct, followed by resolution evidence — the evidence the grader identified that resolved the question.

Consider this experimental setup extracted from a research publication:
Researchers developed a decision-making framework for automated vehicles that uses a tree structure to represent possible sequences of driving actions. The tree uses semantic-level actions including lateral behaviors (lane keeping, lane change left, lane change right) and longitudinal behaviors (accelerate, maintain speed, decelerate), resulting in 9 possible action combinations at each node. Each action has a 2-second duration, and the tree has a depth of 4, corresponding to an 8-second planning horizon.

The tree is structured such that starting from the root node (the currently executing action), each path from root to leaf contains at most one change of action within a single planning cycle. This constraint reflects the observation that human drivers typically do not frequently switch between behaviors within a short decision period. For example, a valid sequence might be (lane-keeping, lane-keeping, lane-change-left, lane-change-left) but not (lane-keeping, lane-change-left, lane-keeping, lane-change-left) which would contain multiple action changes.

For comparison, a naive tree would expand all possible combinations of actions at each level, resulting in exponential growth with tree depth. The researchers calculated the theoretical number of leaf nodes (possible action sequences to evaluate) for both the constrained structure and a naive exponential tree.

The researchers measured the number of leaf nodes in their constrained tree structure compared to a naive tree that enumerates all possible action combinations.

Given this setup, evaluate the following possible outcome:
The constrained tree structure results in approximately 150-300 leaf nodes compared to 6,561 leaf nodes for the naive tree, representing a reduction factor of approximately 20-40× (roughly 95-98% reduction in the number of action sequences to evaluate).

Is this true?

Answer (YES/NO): NO